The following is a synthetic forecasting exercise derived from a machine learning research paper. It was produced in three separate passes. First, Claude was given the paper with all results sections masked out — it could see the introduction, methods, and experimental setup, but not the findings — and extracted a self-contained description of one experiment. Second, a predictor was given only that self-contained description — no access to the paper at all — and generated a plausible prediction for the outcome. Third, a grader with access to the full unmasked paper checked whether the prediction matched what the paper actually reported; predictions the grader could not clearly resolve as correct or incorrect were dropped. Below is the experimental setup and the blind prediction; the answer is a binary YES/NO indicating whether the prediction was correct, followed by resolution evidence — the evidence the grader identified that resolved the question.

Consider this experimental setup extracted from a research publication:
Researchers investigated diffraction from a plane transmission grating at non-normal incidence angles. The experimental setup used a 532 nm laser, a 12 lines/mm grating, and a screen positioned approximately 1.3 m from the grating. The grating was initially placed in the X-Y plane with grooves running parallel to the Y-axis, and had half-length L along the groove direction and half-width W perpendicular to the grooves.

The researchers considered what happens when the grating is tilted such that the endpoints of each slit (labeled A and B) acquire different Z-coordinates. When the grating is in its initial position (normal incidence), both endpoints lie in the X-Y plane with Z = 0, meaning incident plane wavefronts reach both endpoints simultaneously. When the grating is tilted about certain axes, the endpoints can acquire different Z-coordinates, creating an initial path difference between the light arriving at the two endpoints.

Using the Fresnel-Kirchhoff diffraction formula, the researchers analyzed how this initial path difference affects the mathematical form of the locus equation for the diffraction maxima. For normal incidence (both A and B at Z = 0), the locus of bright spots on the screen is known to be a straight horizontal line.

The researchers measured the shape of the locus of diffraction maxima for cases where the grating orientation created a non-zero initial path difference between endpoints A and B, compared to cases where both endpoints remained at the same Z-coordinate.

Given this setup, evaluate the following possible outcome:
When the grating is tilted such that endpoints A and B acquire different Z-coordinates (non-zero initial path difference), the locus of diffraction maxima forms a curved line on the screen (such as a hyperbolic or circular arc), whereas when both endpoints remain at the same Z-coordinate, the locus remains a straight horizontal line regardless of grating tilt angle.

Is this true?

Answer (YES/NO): NO